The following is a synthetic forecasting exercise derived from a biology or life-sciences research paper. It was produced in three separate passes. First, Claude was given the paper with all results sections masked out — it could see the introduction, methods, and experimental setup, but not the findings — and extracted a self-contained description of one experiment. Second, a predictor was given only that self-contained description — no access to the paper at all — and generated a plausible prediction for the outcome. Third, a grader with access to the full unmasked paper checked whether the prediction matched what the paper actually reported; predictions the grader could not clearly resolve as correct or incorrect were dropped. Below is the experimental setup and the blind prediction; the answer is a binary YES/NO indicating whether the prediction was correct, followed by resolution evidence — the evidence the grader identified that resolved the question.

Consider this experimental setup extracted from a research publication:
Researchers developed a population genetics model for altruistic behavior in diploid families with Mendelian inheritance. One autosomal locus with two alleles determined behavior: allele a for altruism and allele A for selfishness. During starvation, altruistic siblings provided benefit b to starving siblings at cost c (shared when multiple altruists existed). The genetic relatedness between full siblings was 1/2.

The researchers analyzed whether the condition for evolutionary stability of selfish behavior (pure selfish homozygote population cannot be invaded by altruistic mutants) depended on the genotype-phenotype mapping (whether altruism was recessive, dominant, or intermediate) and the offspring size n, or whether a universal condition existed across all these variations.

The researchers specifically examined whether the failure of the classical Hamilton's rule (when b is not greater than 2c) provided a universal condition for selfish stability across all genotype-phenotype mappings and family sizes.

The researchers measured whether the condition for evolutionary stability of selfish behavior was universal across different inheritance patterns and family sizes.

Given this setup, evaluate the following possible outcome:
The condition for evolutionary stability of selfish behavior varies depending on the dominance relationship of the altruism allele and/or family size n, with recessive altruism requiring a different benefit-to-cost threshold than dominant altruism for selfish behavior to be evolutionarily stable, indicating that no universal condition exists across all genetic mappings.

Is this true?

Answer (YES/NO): NO